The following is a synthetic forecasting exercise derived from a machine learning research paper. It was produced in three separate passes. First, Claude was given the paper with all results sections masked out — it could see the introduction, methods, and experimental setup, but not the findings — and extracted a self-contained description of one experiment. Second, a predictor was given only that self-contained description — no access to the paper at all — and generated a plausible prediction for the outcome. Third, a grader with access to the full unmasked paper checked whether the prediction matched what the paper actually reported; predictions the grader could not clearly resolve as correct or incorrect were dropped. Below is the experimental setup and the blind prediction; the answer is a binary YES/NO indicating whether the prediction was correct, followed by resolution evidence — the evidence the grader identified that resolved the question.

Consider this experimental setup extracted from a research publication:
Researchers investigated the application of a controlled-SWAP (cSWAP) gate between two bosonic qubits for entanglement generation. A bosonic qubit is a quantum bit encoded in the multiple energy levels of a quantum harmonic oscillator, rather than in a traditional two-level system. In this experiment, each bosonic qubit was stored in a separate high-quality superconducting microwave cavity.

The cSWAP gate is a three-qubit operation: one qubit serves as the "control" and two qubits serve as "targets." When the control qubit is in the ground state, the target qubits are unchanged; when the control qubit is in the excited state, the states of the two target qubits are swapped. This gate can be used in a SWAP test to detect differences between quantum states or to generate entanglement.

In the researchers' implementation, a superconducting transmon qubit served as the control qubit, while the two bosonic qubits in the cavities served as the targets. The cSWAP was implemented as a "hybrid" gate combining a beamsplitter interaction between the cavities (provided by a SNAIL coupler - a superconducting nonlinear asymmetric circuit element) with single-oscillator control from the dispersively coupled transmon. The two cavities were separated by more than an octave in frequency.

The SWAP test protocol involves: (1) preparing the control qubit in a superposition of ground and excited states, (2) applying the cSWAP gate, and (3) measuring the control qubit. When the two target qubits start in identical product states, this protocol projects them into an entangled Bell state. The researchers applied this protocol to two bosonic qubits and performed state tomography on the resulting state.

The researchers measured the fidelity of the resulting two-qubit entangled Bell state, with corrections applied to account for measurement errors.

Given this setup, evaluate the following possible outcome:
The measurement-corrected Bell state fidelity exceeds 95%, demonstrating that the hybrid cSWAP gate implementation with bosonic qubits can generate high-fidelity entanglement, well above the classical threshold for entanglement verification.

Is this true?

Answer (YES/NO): YES